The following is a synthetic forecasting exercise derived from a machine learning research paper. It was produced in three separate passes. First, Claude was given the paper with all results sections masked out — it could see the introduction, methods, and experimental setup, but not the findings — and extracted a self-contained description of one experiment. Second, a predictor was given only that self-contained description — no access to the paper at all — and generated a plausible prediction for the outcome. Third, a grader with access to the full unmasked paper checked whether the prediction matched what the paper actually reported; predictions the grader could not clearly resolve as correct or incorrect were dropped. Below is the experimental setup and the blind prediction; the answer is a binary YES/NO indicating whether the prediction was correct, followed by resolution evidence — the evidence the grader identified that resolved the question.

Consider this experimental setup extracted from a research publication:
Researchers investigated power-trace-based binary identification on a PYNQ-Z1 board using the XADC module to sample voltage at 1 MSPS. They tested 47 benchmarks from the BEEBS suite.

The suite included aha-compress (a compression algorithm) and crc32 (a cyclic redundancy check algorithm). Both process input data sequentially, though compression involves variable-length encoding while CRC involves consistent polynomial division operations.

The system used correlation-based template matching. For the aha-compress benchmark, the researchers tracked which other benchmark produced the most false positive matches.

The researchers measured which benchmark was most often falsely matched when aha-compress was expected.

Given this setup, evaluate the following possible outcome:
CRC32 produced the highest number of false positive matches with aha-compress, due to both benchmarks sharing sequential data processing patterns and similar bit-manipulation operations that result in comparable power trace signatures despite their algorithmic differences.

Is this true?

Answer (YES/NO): YES